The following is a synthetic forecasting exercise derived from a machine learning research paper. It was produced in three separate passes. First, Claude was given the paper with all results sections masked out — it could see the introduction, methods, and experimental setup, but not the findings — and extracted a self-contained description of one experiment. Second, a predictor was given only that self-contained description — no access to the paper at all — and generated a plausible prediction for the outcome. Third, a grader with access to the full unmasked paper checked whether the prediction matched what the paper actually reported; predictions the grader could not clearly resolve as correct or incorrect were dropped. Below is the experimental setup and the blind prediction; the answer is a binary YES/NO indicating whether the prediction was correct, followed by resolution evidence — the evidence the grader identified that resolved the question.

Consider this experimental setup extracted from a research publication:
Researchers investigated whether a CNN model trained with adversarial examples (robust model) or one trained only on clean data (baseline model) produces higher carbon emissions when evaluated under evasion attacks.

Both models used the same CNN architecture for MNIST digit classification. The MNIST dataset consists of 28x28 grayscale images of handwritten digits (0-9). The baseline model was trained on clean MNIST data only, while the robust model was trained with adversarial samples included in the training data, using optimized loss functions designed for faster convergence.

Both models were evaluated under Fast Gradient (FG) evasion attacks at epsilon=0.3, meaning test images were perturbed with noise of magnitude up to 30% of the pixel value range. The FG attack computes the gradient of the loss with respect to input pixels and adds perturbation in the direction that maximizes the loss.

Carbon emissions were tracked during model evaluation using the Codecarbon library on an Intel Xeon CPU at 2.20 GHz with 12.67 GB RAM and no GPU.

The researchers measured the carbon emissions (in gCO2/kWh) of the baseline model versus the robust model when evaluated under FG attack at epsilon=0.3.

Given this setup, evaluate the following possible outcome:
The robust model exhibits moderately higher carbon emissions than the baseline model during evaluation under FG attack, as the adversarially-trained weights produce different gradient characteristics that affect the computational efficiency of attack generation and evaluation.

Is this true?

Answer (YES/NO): YES